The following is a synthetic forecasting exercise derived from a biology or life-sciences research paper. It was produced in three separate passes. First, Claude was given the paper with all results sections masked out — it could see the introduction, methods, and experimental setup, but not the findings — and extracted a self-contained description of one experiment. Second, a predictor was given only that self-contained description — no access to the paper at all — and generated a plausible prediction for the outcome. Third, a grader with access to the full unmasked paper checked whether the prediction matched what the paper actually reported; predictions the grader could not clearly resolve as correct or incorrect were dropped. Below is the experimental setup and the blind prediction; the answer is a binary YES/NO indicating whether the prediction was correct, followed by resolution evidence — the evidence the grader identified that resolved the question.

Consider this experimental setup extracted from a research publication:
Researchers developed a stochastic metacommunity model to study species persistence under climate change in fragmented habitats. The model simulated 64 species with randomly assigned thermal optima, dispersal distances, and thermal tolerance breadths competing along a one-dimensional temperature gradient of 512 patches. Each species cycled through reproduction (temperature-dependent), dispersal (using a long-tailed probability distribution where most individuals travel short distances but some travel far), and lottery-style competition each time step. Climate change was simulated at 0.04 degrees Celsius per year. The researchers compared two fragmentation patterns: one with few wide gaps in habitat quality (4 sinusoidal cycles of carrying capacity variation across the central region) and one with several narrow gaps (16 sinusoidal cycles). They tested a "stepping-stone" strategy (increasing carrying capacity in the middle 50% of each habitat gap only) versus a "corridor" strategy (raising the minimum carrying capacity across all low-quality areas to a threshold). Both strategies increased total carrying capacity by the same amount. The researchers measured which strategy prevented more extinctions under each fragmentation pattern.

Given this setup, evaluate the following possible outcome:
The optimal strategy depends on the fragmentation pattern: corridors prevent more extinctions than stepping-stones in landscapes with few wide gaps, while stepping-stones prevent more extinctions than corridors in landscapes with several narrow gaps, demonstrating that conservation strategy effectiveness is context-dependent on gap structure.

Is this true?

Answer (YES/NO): NO